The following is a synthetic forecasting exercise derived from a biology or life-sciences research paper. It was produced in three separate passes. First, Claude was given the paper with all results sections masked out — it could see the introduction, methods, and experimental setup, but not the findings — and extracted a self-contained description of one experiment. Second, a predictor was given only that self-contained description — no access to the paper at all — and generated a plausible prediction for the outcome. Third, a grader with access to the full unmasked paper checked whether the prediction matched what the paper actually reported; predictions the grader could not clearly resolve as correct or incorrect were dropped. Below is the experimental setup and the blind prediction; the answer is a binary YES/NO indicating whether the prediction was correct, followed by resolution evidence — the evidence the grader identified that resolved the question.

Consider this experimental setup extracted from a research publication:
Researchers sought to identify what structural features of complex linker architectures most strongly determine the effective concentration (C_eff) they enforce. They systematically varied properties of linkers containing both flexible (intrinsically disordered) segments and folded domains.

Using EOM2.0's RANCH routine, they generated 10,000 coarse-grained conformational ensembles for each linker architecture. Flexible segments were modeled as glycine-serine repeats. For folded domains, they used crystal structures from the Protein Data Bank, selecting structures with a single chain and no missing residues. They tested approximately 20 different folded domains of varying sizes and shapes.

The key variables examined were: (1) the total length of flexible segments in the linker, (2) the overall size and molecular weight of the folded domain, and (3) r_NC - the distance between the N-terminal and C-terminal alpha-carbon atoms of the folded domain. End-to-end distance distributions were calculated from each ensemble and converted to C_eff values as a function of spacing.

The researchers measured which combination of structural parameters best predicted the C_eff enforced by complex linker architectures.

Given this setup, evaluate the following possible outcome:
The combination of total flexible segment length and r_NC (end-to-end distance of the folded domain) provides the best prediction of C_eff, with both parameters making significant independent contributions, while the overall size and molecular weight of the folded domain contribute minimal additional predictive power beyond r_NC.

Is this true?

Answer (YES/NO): YES